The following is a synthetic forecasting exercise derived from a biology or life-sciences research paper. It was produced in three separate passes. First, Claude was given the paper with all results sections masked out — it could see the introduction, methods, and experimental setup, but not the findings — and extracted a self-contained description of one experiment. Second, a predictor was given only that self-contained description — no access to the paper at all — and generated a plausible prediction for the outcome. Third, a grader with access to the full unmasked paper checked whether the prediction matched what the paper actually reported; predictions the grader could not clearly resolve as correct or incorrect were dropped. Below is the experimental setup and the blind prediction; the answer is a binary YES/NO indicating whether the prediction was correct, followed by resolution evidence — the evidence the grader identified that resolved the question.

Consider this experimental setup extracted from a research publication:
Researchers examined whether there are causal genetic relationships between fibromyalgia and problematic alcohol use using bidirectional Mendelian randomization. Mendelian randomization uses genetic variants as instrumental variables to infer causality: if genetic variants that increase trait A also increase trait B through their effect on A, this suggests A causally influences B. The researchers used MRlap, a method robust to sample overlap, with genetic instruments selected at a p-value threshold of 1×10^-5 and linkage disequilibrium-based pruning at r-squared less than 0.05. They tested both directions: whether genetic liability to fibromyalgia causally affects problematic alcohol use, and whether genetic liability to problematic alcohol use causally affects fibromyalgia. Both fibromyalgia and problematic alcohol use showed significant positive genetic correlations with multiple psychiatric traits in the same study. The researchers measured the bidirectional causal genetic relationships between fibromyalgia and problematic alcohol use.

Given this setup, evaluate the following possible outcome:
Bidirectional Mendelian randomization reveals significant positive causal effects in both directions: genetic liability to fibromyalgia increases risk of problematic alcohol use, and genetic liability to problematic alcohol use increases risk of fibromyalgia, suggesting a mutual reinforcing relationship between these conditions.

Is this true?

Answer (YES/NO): NO